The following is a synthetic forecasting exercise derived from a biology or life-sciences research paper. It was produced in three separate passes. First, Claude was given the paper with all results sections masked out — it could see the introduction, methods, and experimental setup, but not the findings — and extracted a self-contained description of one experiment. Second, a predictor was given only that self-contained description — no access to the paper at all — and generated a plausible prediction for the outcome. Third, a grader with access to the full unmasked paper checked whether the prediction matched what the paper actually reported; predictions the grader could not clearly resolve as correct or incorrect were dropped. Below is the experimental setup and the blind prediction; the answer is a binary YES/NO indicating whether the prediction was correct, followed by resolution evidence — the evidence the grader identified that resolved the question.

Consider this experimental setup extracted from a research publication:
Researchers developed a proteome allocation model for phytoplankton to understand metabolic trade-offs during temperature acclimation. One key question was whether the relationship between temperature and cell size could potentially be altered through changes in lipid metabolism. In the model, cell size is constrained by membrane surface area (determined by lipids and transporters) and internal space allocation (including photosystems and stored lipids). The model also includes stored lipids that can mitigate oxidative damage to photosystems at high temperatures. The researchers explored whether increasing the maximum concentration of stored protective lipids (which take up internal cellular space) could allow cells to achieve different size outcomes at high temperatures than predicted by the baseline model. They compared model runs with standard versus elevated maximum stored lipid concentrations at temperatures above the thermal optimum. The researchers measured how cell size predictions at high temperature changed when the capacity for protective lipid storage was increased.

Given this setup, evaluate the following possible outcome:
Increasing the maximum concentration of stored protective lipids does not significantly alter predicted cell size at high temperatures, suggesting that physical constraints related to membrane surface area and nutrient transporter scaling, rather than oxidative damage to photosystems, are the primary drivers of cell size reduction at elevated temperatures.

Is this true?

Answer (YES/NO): NO